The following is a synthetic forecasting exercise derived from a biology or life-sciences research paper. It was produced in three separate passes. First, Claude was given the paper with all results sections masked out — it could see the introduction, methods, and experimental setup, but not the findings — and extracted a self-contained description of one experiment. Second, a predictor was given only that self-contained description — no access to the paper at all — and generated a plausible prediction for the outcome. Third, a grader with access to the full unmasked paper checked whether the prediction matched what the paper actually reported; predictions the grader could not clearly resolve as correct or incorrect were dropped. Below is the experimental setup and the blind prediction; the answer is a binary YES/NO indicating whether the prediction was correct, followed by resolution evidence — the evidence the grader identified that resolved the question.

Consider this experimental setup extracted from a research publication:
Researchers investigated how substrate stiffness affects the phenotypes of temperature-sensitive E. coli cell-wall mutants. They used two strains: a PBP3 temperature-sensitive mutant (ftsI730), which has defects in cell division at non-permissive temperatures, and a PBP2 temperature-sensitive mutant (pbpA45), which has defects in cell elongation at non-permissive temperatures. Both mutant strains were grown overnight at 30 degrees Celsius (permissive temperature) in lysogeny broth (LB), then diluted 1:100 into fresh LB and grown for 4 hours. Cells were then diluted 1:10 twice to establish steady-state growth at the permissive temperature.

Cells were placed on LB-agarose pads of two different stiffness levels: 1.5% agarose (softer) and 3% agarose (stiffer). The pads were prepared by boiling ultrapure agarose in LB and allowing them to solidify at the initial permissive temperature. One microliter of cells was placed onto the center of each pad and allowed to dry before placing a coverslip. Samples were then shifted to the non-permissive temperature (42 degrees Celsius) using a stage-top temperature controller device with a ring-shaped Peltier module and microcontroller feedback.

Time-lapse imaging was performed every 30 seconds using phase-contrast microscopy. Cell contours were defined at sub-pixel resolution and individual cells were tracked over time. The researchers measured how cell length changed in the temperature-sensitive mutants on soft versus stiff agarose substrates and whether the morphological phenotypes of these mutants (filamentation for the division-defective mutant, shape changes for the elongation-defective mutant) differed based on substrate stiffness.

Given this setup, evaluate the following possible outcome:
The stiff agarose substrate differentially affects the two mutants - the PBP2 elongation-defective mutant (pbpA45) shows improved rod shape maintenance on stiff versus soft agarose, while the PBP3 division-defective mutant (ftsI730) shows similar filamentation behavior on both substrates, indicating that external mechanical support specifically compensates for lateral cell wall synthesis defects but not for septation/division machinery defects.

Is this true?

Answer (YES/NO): NO